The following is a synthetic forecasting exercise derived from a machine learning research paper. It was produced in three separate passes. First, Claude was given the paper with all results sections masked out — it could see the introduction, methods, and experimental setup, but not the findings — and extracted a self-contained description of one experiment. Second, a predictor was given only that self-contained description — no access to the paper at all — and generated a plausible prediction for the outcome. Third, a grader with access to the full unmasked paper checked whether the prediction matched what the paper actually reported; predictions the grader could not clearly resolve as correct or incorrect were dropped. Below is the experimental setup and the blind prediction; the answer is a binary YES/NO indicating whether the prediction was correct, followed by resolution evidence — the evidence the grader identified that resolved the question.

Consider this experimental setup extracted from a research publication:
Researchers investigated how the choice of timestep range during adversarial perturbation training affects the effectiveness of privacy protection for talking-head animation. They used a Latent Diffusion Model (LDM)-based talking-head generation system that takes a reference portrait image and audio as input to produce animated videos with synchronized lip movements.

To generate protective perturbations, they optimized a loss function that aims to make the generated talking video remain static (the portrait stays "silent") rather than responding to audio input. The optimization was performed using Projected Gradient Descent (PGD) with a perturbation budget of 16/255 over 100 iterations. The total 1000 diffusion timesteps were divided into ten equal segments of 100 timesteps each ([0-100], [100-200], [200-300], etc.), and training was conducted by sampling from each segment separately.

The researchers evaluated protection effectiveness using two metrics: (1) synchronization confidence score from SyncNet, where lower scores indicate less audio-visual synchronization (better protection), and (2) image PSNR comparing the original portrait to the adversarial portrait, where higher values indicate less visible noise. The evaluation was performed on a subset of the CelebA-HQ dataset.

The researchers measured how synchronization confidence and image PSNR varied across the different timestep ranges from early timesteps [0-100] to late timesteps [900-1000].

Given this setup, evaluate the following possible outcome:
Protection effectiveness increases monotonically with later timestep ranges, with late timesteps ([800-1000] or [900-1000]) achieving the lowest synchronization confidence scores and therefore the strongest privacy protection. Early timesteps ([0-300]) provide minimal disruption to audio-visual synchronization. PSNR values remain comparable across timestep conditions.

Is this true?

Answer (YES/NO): NO